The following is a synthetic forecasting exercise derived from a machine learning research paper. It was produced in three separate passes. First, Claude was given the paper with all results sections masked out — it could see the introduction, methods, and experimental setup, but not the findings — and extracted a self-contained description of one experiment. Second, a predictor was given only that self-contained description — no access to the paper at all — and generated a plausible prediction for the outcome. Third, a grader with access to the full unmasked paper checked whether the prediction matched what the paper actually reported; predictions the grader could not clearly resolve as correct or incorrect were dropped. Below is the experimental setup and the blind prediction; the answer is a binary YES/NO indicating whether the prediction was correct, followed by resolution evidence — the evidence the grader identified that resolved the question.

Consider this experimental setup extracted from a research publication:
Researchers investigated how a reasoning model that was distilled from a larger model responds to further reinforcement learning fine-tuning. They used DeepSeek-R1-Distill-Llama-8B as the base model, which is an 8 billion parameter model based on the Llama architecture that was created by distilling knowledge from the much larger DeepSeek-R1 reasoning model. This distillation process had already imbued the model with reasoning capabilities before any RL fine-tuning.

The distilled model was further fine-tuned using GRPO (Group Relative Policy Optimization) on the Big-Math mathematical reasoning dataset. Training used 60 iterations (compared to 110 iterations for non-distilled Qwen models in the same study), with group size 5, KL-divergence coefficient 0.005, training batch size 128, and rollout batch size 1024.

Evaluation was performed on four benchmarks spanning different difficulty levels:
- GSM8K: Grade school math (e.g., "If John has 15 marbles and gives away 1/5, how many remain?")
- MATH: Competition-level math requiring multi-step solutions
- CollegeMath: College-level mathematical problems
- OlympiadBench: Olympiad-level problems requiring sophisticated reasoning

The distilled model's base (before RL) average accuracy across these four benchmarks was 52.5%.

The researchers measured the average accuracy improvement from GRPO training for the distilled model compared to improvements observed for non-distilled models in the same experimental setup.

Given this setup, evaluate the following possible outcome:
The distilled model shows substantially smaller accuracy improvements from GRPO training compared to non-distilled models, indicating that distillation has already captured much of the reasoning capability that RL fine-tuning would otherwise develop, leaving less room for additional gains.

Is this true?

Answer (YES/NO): YES